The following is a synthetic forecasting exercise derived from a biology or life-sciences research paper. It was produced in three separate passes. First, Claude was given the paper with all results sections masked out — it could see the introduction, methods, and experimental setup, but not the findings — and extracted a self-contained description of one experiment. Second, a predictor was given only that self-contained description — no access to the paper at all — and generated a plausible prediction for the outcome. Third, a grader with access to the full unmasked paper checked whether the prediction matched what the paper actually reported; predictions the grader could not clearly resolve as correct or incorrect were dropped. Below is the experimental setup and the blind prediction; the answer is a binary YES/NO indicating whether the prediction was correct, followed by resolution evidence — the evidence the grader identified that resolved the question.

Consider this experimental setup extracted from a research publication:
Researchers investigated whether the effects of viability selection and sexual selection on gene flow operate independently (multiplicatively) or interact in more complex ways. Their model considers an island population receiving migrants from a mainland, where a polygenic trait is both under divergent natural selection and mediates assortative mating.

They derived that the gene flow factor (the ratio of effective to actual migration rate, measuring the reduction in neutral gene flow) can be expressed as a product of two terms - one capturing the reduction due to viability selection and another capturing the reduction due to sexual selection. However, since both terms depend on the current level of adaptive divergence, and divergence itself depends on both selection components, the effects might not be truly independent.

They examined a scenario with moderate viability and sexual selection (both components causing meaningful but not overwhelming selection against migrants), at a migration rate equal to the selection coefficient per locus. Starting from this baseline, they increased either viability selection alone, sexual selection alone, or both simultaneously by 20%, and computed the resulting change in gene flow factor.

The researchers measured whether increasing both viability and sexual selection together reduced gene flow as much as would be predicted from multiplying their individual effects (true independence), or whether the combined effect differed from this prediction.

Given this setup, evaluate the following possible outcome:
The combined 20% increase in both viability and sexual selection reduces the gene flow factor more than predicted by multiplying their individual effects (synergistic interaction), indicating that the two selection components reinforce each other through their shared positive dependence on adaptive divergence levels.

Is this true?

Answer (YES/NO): NO